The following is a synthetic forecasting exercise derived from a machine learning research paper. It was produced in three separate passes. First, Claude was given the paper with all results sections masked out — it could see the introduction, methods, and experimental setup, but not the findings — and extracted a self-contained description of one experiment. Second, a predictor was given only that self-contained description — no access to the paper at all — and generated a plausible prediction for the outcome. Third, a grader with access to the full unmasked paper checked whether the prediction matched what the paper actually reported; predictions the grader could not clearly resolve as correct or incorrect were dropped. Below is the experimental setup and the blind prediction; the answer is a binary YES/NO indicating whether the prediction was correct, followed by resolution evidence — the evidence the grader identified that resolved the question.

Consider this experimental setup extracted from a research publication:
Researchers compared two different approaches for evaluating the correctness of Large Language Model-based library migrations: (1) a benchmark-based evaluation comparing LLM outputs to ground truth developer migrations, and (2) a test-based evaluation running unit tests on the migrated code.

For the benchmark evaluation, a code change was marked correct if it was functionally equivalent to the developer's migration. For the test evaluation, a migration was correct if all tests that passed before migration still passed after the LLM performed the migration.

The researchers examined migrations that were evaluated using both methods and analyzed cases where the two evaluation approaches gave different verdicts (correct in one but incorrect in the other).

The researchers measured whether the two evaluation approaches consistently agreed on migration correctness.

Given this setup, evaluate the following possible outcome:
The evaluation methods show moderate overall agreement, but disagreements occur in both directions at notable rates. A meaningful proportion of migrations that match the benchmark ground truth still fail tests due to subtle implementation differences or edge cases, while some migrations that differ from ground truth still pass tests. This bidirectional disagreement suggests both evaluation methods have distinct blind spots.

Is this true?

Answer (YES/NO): YES